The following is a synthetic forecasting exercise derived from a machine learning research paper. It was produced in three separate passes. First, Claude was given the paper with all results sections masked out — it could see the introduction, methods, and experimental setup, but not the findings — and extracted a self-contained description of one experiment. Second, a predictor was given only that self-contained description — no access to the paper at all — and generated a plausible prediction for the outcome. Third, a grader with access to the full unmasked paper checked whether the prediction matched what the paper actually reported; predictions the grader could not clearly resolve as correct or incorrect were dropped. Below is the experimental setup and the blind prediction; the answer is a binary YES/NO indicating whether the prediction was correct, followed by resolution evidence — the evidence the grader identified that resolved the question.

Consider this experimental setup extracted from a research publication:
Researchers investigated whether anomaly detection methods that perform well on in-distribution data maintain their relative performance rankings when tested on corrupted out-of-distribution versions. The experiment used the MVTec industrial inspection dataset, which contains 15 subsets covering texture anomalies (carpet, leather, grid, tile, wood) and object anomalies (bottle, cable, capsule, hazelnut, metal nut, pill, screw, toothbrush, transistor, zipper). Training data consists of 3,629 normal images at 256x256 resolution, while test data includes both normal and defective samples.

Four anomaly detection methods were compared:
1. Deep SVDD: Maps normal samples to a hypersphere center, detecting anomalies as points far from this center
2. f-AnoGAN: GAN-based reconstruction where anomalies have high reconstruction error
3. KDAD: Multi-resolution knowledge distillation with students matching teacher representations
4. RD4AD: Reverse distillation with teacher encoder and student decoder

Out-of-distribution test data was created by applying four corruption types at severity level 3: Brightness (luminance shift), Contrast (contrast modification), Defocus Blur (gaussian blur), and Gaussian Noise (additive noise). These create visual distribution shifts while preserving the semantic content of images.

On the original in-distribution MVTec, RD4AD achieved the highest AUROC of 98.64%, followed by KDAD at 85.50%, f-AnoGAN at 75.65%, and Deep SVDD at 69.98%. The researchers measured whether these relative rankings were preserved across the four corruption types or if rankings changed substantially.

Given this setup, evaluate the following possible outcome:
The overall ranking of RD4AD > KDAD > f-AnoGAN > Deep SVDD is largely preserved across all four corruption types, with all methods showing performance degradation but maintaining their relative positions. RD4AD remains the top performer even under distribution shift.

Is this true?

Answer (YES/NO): NO